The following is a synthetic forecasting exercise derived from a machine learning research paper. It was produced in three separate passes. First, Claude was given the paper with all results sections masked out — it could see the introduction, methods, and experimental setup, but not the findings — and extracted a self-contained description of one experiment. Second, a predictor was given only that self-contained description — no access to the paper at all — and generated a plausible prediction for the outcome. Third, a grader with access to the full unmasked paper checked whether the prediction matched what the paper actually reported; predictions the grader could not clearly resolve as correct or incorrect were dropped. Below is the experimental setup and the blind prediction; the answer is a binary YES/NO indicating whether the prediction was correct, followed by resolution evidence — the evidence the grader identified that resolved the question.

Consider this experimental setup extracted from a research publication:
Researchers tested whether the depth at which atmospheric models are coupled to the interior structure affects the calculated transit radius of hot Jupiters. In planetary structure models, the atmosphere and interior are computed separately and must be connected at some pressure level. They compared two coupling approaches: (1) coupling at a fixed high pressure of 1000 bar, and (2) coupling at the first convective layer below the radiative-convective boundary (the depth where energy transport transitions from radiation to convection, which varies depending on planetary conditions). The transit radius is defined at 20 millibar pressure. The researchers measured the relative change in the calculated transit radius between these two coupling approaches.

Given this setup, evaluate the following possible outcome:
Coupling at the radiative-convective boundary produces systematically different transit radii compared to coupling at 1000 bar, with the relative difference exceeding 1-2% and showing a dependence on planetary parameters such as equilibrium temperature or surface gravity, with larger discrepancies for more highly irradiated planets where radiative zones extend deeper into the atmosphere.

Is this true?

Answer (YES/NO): NO